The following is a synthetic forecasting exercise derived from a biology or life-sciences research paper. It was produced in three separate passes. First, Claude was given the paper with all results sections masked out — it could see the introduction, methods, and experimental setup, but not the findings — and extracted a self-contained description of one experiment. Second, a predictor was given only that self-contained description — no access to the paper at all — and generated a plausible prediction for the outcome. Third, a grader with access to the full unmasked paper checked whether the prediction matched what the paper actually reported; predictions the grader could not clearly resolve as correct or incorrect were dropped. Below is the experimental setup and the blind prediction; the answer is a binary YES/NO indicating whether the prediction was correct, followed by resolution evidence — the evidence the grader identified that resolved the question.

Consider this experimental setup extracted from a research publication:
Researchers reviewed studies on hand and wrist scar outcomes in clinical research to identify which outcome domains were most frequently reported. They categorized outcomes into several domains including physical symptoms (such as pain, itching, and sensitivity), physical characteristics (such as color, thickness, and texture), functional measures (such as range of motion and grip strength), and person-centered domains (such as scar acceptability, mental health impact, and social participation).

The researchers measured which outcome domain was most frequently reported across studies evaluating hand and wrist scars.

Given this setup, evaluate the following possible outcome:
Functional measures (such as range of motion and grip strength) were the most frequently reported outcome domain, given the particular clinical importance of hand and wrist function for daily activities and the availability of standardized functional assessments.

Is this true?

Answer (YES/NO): NO